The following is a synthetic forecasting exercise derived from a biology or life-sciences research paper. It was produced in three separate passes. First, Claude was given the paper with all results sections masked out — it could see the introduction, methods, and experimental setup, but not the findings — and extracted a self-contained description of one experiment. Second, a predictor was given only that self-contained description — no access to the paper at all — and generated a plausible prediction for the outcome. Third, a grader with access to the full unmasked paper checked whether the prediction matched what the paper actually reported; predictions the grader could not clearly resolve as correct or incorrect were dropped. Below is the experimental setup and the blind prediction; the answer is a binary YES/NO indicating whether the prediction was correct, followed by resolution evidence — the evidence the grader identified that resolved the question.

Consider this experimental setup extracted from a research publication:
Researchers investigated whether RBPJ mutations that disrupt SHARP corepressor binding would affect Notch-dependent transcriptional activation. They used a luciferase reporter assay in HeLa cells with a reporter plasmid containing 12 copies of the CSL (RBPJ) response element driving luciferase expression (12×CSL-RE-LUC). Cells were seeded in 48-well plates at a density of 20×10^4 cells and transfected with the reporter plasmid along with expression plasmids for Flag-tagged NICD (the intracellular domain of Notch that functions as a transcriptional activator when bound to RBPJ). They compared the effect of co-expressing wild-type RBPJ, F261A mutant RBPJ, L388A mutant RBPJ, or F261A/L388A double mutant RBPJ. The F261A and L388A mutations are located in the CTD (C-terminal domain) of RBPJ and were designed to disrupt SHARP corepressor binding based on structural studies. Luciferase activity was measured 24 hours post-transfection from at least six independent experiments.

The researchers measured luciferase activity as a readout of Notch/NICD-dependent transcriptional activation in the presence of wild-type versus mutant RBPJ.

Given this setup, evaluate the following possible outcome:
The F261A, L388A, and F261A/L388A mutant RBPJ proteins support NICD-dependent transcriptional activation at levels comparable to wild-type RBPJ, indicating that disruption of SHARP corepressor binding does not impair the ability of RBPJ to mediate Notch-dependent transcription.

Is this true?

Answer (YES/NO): YES